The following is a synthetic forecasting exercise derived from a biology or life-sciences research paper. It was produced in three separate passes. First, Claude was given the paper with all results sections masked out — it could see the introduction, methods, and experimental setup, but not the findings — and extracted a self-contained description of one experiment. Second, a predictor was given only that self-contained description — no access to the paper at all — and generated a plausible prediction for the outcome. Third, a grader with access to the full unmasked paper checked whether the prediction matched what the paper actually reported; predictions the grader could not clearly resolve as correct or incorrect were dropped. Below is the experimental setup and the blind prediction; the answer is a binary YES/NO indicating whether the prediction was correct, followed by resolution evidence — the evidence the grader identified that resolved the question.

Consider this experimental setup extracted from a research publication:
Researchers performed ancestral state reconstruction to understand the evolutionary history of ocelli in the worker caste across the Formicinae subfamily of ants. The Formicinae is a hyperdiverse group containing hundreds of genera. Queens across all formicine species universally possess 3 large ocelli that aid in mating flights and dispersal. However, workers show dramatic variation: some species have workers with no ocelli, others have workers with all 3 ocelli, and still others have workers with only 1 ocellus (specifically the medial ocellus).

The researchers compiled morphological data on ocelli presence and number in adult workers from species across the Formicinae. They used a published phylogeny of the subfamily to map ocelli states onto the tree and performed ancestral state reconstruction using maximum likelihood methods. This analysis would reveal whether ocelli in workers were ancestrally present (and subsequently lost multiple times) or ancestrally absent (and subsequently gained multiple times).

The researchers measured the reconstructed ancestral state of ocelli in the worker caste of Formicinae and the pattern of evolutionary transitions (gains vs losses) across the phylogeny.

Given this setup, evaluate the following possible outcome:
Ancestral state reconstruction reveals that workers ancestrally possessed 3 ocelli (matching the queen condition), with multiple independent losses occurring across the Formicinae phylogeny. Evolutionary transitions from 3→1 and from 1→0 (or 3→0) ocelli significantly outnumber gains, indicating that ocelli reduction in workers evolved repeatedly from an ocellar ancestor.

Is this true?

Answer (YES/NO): NO